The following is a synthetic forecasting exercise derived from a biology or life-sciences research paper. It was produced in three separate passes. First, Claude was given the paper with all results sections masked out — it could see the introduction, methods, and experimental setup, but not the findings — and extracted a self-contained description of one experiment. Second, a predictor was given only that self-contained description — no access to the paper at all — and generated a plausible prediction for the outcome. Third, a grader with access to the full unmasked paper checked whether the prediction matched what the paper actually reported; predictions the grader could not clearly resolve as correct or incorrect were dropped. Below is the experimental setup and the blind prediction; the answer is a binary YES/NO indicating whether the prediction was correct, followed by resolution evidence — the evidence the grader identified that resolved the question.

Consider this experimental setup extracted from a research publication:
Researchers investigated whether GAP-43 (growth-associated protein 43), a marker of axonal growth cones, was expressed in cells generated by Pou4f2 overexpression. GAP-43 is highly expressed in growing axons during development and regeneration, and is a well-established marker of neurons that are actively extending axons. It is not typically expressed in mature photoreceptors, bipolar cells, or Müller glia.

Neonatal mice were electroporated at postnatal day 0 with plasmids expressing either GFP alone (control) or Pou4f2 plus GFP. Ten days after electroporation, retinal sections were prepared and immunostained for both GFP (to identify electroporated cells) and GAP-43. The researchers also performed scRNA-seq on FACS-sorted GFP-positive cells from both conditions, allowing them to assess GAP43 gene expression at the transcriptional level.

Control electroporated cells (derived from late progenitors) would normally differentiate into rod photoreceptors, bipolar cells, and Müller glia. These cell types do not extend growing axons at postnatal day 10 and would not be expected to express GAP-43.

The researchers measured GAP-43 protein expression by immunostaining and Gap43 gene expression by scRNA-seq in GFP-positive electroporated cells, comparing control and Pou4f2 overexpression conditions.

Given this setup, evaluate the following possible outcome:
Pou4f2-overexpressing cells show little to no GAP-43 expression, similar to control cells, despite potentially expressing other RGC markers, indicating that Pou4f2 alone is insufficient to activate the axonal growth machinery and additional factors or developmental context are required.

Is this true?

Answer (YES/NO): NO